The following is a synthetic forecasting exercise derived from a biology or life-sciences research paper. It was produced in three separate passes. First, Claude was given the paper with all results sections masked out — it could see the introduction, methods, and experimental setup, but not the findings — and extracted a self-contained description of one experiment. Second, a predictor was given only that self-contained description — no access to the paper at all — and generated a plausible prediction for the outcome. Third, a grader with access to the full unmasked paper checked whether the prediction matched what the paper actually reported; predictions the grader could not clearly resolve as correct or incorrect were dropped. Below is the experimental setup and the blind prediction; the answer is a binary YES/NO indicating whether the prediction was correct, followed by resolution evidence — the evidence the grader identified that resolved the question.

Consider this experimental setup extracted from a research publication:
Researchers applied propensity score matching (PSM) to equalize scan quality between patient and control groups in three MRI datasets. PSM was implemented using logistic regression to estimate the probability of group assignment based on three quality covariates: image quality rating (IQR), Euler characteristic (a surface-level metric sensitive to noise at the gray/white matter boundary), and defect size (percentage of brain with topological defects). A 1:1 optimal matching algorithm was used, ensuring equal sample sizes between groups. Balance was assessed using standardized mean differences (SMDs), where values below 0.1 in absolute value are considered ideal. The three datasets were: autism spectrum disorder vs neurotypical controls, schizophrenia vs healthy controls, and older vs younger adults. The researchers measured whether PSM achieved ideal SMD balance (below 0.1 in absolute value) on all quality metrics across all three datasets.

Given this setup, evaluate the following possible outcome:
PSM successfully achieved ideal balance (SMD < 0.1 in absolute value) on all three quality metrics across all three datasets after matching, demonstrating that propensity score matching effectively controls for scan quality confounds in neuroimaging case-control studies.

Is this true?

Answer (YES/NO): NO